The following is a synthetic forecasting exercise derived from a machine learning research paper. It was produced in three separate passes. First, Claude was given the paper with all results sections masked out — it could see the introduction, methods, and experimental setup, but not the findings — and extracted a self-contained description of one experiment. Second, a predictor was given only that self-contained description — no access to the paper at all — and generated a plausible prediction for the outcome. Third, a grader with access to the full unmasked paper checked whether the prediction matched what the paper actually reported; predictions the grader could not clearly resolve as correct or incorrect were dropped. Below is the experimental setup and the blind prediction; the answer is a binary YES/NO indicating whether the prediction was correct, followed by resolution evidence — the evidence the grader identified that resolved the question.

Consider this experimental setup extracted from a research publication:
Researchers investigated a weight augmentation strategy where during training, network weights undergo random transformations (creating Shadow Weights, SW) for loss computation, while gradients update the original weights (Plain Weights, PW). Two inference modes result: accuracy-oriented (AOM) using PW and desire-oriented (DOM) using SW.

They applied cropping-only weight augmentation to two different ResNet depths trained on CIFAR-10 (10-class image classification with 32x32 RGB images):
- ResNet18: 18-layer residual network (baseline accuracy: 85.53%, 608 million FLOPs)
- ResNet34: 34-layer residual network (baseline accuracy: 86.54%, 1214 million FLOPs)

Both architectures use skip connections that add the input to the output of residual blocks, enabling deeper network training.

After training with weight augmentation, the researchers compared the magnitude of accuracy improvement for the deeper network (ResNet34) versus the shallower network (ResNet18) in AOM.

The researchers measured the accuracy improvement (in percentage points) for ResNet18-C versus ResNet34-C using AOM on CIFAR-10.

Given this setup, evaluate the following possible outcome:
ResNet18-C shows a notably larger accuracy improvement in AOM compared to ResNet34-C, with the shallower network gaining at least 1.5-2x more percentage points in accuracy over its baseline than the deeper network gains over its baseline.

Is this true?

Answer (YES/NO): NO